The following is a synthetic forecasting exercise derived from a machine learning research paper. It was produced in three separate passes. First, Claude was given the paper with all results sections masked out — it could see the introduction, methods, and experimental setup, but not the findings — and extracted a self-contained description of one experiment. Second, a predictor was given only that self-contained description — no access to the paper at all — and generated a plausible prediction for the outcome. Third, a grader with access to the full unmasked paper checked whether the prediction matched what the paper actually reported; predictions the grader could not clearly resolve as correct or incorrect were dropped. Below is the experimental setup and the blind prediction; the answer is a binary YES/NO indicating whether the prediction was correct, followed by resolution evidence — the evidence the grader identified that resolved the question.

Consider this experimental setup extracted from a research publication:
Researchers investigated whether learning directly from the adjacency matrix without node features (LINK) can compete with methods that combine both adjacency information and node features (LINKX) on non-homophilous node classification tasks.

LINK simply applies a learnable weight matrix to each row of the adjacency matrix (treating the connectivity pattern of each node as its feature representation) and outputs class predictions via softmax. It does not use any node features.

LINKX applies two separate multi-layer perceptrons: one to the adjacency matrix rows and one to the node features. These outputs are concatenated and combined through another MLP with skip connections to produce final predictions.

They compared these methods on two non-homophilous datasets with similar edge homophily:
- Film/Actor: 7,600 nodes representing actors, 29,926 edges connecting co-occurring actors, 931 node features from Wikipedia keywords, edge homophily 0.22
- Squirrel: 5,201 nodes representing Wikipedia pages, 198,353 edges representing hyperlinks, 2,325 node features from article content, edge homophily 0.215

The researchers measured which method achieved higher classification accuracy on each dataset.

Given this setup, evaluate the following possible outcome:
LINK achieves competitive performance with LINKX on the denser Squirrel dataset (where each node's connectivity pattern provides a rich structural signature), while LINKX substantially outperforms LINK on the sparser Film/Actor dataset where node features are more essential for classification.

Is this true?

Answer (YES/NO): YES